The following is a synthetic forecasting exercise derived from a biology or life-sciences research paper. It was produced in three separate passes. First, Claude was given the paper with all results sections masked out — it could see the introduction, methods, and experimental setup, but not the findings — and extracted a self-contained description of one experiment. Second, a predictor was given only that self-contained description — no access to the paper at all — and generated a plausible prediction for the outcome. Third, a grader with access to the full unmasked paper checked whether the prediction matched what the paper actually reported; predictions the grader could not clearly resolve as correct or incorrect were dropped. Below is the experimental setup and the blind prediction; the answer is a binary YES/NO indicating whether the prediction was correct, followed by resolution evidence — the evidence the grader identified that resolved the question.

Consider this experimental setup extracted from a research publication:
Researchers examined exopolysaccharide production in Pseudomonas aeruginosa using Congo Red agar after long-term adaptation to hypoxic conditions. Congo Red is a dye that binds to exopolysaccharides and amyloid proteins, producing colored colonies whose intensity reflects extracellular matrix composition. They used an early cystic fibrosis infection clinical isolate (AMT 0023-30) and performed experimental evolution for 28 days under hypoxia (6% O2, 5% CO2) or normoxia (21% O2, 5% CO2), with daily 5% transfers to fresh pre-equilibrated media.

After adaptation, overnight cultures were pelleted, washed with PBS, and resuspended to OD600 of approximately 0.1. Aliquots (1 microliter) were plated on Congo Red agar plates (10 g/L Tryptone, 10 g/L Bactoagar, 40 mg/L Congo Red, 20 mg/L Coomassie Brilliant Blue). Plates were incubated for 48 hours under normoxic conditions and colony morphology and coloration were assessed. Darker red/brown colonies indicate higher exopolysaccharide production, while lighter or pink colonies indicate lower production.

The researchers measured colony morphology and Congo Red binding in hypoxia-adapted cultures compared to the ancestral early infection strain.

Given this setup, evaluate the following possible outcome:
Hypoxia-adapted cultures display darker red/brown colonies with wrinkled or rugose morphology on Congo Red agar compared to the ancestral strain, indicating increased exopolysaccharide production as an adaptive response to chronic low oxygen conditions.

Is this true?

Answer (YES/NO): YES